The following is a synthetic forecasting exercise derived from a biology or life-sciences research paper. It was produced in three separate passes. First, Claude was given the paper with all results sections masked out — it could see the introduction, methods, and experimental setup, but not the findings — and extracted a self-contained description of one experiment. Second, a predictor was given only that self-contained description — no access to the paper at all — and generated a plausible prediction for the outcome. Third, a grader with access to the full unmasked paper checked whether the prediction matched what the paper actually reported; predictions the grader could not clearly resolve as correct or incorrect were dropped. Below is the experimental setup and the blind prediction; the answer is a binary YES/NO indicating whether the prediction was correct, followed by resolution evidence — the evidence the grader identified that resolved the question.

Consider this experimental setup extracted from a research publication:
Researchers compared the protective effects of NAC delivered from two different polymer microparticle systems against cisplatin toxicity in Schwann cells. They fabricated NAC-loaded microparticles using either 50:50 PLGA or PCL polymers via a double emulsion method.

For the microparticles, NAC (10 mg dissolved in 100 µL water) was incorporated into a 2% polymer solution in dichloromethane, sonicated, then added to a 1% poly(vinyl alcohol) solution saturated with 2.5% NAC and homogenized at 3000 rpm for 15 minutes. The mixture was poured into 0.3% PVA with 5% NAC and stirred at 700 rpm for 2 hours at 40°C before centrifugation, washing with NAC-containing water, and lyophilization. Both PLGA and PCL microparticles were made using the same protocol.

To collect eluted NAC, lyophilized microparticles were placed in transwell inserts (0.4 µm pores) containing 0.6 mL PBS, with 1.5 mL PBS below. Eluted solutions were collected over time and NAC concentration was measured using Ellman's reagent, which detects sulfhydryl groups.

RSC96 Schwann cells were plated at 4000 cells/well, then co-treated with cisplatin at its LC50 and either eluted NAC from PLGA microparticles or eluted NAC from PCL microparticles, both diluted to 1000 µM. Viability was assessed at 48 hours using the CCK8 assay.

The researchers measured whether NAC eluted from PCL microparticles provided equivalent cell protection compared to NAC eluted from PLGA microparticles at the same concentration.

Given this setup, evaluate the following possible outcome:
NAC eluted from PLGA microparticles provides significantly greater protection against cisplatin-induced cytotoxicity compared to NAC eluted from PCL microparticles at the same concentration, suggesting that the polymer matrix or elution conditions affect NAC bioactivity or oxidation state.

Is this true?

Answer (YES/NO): NO